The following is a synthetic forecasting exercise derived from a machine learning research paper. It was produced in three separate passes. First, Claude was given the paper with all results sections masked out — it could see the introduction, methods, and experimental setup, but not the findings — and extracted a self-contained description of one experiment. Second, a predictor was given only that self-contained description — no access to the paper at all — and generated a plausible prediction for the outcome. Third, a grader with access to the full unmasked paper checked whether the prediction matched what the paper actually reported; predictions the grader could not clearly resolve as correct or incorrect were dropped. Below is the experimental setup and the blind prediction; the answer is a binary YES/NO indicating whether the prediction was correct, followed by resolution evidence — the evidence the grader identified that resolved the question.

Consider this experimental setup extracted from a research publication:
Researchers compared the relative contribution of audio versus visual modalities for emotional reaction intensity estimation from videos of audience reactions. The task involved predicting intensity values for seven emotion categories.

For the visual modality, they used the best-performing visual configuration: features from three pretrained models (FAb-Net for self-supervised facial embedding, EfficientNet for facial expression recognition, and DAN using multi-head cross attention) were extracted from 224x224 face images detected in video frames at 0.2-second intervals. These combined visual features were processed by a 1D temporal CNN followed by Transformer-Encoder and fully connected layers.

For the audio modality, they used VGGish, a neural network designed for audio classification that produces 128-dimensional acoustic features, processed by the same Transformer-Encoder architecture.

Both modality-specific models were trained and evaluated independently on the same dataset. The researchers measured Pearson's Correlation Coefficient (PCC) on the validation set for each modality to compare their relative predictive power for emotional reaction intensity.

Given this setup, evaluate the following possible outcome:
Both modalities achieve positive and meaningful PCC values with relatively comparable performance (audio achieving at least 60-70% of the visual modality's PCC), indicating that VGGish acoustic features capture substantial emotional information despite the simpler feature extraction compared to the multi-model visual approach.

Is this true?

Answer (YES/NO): NO